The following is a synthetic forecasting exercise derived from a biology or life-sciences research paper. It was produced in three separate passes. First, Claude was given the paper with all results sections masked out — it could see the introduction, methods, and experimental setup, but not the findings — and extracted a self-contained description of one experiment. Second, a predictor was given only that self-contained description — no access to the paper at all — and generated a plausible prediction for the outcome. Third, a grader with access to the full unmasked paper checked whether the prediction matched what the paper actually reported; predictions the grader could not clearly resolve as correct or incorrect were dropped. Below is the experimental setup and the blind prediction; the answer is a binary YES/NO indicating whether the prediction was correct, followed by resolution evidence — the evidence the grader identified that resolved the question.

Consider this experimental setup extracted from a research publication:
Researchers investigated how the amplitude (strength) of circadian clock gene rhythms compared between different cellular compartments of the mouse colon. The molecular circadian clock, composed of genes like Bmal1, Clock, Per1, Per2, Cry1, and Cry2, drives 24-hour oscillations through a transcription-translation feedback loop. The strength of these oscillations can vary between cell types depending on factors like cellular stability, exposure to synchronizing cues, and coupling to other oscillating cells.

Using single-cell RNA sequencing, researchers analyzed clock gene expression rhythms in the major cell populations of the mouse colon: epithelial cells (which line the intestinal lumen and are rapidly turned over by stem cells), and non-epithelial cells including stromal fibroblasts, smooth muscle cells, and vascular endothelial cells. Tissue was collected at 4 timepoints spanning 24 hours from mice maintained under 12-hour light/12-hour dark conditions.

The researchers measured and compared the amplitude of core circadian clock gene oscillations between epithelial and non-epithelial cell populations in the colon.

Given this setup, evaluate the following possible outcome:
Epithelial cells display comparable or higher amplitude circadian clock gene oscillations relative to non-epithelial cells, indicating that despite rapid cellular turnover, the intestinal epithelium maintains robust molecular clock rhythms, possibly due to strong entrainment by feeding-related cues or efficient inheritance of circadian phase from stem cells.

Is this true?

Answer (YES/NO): NO